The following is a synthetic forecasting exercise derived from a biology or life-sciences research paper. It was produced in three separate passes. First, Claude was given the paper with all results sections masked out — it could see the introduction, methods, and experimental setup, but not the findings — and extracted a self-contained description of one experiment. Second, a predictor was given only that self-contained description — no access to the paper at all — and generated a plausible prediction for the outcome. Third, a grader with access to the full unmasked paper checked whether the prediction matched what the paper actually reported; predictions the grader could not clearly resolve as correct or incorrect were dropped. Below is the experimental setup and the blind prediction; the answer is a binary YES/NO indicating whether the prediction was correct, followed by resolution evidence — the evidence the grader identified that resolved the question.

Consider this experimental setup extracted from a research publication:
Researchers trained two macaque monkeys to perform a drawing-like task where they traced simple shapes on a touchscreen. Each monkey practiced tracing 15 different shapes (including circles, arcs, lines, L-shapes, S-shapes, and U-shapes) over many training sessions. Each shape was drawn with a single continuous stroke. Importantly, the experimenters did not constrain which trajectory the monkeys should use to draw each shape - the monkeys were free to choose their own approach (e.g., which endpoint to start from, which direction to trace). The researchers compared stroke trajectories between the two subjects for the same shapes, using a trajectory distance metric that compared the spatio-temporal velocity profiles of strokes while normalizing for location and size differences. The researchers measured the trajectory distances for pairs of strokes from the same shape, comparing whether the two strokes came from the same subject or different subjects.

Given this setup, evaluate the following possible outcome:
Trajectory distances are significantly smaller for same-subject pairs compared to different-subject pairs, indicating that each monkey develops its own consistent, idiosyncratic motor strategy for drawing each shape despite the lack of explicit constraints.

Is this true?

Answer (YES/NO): YES